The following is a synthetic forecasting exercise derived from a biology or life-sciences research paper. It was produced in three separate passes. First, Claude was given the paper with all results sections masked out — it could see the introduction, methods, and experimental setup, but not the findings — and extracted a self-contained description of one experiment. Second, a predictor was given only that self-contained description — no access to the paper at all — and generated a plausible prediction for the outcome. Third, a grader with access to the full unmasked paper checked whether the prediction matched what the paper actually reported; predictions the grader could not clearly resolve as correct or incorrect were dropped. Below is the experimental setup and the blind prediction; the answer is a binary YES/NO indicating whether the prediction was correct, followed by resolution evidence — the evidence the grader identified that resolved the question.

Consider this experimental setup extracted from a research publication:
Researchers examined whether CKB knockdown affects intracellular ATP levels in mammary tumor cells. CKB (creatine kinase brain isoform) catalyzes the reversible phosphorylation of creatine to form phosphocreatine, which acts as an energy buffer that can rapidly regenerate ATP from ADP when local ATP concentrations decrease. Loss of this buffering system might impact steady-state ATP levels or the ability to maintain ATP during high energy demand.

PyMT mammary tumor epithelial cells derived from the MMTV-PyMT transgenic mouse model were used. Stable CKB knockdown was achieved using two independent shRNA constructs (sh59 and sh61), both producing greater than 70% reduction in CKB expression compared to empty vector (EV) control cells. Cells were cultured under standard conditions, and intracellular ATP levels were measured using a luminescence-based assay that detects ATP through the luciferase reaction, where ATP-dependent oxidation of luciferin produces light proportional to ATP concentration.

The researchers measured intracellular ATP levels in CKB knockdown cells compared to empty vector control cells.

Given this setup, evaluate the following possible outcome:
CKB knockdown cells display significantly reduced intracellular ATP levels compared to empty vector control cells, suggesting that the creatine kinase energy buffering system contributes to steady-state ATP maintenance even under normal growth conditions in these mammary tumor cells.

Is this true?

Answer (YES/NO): YES